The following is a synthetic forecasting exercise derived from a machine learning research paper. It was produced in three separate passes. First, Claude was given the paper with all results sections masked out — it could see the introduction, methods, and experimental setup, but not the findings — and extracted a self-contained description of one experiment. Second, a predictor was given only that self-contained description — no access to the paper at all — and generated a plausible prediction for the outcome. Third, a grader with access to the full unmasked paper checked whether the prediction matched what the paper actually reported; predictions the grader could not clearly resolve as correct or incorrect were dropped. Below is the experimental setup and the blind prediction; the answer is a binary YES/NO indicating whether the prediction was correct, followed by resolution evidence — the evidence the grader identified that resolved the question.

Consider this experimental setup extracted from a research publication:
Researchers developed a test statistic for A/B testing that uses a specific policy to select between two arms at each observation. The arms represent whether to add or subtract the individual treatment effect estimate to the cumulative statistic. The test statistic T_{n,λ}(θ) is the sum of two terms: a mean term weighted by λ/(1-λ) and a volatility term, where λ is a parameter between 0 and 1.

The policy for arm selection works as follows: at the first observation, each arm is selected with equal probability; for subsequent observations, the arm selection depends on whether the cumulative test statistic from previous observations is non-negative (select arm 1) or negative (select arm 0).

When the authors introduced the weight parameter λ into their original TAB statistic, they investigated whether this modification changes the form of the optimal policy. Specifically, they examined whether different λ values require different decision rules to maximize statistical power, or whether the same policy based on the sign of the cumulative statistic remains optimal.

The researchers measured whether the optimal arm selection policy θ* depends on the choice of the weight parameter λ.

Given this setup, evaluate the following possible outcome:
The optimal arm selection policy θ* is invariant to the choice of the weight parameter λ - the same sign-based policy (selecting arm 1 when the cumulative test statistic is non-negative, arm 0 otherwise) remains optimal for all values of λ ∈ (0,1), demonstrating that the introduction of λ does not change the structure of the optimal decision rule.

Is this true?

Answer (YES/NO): YES